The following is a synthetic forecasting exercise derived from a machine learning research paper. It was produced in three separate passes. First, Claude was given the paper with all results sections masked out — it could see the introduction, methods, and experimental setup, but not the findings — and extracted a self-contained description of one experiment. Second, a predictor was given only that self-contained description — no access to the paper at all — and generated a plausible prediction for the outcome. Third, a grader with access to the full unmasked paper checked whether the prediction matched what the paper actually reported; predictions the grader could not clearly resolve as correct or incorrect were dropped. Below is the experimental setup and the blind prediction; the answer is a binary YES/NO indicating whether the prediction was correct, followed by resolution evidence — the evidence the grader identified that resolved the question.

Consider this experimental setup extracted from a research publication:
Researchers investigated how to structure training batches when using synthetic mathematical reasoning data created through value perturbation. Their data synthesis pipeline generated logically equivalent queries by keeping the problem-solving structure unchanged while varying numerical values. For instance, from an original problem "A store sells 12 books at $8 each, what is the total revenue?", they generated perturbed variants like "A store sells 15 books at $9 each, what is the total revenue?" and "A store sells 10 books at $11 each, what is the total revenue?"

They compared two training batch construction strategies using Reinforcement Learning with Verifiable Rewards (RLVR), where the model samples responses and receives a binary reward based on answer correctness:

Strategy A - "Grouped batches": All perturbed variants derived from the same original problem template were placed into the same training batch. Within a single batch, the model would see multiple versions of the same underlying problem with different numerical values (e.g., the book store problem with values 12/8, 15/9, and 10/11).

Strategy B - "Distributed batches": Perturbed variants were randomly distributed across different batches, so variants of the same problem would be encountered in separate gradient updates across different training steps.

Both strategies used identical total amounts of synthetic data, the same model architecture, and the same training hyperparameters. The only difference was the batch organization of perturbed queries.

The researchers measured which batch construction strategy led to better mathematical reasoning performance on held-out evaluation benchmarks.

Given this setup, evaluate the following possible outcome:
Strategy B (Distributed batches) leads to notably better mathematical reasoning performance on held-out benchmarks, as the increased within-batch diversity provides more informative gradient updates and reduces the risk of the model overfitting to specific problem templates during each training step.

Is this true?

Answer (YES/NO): NO